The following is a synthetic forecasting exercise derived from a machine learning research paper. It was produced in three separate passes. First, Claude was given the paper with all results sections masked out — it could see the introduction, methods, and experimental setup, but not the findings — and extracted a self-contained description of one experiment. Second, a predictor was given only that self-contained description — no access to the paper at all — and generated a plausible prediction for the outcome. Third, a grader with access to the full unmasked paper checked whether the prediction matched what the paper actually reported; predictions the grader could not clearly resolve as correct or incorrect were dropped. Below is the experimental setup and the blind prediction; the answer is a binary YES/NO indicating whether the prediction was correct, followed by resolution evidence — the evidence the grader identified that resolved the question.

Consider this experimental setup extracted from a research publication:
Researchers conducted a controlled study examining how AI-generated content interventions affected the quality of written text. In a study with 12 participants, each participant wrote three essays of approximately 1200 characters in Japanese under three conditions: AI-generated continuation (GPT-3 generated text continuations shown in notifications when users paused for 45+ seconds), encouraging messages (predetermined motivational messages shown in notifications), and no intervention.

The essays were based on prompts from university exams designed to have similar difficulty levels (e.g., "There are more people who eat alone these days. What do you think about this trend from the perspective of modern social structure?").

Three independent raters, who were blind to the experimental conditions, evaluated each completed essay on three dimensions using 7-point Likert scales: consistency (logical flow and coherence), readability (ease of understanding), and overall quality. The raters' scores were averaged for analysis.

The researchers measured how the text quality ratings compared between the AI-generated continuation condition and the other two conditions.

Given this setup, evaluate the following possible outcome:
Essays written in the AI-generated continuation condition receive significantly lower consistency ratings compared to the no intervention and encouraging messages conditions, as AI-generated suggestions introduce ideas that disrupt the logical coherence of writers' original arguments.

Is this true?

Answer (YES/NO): NO